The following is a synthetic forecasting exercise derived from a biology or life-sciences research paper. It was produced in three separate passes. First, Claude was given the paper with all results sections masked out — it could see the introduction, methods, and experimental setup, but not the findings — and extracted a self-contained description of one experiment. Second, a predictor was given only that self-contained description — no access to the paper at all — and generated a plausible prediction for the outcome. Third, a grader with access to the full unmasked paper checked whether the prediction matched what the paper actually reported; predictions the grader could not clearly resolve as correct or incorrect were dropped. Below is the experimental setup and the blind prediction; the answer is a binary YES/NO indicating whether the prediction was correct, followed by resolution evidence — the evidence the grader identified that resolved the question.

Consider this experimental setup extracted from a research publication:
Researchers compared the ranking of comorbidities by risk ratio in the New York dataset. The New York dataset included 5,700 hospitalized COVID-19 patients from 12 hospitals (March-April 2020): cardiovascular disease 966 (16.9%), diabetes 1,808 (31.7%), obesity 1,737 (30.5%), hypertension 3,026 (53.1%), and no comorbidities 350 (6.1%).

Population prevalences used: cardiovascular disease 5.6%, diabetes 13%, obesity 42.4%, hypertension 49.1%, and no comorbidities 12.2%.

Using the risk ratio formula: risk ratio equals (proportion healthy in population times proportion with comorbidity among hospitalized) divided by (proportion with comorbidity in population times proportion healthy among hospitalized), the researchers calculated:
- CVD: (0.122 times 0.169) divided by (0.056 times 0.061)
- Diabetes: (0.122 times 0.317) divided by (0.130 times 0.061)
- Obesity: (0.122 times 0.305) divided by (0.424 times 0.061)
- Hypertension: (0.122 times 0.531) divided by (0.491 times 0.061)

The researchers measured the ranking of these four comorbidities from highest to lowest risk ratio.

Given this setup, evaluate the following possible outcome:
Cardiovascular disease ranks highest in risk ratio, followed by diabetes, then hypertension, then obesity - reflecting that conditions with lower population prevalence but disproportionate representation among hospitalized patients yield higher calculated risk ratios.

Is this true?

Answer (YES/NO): YES